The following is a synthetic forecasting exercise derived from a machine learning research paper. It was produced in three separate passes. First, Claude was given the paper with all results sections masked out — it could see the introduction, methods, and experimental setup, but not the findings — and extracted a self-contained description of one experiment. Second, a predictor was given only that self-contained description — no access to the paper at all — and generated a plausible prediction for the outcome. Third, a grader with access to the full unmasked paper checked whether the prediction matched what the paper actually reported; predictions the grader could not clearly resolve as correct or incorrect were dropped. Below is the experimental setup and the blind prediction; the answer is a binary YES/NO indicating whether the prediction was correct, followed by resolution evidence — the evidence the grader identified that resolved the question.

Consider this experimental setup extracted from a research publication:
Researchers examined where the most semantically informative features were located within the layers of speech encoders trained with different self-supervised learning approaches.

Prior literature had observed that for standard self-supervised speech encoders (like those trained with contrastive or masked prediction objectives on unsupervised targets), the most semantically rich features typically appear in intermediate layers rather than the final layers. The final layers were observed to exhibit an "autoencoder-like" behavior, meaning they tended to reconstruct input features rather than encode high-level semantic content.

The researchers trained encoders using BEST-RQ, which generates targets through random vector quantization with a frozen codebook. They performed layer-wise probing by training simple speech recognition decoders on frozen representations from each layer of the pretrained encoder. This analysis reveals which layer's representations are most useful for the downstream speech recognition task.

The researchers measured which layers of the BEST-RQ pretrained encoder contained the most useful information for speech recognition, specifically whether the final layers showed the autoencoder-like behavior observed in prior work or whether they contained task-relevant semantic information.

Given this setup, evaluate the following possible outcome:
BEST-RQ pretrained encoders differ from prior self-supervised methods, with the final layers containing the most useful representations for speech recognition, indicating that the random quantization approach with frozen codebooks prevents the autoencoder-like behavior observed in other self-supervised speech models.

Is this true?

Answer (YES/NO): NO